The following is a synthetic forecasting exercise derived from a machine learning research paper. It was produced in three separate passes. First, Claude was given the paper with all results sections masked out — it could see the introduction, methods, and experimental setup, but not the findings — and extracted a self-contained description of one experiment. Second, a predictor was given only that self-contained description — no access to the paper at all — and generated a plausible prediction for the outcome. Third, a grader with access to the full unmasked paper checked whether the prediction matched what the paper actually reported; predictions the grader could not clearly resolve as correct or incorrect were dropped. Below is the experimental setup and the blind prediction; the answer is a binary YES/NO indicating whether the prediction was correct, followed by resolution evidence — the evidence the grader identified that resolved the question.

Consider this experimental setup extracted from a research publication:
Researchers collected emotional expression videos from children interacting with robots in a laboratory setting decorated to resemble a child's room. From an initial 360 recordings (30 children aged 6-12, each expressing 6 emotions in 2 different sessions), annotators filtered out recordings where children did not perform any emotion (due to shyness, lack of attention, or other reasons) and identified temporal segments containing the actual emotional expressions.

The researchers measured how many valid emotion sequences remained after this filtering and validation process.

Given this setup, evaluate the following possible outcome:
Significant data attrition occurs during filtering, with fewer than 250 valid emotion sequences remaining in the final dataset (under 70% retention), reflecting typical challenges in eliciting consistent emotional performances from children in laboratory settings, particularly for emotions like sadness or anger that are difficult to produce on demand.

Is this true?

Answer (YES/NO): YES